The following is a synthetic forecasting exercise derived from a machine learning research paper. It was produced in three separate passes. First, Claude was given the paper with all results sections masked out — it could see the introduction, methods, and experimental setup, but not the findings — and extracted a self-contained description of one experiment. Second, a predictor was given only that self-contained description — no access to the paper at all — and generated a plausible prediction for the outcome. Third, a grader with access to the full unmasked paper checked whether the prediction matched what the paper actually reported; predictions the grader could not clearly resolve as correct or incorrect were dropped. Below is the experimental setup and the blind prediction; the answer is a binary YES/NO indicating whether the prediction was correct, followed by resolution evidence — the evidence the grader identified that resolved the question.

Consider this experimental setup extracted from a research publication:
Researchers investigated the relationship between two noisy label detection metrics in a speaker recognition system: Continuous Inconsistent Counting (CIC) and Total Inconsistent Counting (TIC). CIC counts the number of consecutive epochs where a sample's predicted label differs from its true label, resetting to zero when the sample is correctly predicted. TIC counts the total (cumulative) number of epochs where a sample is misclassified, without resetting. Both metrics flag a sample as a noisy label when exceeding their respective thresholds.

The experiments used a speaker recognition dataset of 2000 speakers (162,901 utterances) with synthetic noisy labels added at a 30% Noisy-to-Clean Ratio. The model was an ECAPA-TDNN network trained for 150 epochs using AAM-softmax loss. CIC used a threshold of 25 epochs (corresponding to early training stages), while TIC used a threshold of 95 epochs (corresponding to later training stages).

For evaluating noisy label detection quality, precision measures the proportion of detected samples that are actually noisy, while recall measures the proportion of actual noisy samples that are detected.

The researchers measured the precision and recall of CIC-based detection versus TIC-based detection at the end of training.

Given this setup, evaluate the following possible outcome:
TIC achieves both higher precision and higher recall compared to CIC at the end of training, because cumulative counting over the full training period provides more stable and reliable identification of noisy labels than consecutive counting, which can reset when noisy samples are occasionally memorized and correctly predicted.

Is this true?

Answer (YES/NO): NO